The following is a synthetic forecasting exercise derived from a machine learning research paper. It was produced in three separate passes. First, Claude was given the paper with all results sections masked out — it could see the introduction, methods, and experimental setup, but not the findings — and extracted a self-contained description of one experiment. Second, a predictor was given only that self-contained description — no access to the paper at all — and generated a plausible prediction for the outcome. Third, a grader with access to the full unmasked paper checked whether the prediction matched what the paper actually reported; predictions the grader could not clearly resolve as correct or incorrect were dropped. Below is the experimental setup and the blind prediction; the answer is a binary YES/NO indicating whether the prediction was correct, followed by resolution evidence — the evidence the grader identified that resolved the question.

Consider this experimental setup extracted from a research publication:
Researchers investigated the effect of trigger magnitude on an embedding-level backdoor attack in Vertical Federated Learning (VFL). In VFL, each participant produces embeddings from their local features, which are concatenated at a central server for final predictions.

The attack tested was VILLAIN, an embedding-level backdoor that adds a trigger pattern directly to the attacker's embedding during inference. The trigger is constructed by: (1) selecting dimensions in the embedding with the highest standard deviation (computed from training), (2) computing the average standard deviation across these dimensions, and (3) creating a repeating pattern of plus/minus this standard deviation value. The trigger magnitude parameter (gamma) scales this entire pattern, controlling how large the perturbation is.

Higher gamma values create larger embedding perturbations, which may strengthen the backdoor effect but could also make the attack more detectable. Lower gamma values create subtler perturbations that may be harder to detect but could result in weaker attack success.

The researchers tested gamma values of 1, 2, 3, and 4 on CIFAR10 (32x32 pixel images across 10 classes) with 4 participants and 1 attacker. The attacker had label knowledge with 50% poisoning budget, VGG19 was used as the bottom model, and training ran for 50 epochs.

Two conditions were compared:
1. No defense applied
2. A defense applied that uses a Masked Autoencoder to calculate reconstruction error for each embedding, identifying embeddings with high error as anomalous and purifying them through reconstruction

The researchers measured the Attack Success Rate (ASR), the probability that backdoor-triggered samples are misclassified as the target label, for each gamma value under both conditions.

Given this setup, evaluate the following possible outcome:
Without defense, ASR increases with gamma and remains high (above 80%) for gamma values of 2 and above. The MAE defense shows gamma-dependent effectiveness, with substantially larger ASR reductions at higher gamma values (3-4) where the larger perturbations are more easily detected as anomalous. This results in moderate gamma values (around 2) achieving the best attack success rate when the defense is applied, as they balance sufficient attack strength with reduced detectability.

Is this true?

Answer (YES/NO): NO